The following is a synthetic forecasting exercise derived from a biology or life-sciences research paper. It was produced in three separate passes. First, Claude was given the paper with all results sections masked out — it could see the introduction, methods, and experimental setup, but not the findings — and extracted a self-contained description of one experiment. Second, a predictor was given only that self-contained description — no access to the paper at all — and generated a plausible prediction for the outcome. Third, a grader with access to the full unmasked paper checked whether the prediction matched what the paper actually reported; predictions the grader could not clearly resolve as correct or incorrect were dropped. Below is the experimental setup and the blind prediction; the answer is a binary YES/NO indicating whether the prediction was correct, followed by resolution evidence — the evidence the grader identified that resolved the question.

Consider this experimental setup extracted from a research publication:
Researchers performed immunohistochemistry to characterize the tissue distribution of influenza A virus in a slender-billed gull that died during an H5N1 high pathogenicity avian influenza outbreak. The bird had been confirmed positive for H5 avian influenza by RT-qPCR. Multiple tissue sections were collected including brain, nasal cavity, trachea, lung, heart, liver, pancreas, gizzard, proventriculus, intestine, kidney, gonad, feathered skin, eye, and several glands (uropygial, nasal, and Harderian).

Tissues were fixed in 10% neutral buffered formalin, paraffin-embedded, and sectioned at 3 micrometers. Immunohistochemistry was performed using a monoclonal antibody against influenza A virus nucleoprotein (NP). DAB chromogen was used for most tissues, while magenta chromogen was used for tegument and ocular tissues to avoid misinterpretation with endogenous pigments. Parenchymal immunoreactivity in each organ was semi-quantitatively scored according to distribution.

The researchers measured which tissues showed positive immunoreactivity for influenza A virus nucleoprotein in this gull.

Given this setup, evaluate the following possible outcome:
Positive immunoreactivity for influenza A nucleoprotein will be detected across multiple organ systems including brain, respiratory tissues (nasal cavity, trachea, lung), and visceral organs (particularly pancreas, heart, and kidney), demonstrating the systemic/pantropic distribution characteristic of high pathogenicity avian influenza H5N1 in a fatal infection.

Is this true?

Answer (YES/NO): NO